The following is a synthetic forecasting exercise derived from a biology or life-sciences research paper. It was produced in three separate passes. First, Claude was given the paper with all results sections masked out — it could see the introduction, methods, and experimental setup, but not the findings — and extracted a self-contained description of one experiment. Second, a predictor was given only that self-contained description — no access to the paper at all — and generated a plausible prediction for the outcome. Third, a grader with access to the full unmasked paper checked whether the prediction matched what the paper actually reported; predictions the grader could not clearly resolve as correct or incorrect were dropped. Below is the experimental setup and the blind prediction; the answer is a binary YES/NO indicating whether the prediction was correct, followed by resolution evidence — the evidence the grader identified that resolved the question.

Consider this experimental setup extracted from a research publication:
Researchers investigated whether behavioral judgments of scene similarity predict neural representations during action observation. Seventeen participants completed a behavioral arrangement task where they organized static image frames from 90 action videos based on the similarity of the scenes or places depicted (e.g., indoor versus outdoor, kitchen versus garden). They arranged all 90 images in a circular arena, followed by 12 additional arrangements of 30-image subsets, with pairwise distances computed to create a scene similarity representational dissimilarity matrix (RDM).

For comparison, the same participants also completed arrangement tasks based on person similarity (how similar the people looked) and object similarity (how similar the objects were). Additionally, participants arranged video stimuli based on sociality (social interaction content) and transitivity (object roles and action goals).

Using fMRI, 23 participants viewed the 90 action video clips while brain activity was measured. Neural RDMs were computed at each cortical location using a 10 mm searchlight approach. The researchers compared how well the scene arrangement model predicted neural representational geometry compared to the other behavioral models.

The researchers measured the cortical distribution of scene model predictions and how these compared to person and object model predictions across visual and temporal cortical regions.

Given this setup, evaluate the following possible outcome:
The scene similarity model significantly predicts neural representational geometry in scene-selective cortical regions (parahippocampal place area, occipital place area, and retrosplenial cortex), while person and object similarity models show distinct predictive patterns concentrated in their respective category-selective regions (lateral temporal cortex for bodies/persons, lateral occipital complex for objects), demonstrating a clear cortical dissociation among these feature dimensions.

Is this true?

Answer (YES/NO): NO